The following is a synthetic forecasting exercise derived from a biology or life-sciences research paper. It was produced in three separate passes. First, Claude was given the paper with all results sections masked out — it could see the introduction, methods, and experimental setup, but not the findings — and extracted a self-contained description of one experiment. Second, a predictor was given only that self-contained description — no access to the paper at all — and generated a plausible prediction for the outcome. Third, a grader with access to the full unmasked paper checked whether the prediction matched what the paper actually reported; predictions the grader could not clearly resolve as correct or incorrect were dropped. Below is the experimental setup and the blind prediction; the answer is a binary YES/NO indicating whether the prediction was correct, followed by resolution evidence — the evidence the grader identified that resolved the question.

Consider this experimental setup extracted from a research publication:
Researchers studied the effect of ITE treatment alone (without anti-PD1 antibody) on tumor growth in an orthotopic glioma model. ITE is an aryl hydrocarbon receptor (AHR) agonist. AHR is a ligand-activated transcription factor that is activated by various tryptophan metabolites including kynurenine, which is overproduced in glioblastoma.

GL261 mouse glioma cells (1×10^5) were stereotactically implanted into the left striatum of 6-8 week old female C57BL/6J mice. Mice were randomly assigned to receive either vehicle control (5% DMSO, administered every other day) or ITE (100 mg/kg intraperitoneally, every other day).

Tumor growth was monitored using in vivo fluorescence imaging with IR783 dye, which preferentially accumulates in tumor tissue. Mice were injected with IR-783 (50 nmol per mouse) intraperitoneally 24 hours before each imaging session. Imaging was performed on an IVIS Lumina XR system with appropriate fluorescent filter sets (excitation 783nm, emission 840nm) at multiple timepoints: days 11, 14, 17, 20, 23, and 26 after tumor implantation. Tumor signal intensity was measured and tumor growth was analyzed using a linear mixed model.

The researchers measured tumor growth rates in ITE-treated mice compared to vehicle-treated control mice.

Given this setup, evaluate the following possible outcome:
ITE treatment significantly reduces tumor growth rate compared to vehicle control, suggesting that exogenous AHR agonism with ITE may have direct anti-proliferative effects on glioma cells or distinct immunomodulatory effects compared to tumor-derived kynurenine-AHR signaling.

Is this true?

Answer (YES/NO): NO